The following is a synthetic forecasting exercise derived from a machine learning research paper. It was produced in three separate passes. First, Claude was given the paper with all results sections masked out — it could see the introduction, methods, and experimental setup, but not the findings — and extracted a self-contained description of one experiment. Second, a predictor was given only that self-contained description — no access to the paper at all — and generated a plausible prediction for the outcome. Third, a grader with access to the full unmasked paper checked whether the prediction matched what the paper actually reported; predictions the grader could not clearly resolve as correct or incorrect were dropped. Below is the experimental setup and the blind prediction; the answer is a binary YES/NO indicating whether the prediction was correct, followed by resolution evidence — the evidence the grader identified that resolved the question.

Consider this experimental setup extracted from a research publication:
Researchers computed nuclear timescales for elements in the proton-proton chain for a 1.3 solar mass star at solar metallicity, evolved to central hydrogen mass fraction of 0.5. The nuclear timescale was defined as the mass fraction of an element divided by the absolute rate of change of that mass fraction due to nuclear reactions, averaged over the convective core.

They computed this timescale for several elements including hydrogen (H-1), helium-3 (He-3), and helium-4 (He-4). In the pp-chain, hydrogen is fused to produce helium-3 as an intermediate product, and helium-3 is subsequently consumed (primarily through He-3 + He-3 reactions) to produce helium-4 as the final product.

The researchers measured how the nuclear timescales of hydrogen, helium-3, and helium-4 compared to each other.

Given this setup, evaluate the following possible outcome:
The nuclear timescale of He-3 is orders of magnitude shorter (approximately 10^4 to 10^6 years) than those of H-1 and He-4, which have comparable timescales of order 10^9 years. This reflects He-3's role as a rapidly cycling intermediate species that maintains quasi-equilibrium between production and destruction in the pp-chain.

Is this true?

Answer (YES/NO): NO